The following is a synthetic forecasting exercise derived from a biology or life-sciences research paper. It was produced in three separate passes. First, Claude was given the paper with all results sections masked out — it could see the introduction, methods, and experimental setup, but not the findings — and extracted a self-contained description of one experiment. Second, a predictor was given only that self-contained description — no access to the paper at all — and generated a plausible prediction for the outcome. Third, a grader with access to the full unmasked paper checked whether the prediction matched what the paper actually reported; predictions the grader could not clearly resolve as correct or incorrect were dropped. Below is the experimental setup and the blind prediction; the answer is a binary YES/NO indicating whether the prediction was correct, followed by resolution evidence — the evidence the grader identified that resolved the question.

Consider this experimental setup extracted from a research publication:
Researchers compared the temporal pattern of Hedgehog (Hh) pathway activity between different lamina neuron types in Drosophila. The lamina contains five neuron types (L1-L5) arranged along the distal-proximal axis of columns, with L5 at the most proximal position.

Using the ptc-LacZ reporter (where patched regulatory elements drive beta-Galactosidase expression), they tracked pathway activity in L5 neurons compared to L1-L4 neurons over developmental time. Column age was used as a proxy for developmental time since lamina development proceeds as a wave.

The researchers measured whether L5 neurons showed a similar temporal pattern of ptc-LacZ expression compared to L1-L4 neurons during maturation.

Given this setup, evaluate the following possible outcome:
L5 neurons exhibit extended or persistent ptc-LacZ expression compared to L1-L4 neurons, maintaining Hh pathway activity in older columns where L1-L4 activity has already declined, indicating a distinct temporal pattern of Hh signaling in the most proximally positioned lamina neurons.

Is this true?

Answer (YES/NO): NO